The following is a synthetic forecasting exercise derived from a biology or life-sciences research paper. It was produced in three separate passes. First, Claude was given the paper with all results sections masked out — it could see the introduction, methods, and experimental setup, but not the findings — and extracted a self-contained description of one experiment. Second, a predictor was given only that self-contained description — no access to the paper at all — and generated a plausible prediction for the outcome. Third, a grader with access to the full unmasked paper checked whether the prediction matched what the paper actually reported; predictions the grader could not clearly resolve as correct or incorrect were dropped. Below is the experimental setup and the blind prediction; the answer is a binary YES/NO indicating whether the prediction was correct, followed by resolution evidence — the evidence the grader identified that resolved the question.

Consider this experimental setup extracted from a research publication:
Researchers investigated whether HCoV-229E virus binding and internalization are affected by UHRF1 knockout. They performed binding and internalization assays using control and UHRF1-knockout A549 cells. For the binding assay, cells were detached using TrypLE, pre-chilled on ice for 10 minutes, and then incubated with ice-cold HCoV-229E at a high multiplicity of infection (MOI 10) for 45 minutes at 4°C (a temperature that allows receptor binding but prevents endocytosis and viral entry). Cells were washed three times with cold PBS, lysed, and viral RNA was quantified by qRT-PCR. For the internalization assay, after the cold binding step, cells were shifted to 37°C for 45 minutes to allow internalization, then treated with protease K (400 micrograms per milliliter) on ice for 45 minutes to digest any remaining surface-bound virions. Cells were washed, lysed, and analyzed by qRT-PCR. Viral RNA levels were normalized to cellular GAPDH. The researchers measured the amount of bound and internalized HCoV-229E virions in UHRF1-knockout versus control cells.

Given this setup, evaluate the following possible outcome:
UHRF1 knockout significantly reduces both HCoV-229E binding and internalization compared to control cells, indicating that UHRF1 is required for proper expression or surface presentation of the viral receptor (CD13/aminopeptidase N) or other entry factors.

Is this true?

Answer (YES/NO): NO